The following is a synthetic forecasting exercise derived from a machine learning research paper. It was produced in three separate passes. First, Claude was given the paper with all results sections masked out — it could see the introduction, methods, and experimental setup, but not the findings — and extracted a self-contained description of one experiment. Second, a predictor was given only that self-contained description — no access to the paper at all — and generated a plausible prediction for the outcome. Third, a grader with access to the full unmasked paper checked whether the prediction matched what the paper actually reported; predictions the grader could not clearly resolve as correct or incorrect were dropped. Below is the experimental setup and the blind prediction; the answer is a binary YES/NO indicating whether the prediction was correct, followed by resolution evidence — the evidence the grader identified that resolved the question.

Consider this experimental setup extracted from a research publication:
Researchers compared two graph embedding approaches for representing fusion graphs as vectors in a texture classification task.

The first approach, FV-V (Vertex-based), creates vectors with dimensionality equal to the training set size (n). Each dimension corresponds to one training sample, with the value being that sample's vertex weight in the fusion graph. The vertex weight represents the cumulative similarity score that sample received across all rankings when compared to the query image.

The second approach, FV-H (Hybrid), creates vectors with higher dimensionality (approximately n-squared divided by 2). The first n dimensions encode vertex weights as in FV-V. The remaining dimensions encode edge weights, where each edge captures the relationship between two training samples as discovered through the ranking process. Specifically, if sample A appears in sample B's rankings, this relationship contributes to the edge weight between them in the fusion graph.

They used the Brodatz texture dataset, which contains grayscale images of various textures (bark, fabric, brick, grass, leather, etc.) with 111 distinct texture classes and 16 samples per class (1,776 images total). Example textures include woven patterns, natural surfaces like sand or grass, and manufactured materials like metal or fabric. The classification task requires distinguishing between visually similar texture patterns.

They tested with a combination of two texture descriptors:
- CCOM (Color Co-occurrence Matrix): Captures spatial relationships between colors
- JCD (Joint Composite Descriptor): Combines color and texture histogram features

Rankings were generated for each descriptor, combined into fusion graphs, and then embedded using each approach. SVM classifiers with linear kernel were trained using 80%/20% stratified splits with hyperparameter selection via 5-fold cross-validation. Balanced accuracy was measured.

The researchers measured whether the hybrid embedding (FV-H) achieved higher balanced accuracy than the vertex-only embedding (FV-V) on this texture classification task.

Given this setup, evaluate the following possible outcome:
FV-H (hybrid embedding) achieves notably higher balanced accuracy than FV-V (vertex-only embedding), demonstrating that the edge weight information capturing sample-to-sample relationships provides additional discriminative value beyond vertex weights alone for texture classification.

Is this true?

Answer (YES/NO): NO